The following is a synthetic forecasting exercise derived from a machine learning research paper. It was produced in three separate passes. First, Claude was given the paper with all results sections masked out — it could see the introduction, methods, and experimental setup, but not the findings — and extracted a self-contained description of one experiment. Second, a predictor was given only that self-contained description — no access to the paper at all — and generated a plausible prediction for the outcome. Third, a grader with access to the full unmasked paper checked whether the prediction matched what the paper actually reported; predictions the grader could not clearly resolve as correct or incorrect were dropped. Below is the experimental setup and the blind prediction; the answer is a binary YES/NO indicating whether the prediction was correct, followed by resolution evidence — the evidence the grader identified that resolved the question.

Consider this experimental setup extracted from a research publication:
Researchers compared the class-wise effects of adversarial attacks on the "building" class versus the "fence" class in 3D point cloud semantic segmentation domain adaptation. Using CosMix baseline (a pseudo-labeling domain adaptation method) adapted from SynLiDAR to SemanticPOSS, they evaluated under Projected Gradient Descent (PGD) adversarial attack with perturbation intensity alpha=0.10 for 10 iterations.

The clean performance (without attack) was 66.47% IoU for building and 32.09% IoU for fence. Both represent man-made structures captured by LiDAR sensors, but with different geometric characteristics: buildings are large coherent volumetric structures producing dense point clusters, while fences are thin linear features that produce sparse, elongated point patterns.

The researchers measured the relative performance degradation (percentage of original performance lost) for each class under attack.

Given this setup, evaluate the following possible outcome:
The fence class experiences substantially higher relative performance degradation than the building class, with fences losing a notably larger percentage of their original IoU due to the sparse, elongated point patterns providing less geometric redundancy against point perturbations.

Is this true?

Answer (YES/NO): NO